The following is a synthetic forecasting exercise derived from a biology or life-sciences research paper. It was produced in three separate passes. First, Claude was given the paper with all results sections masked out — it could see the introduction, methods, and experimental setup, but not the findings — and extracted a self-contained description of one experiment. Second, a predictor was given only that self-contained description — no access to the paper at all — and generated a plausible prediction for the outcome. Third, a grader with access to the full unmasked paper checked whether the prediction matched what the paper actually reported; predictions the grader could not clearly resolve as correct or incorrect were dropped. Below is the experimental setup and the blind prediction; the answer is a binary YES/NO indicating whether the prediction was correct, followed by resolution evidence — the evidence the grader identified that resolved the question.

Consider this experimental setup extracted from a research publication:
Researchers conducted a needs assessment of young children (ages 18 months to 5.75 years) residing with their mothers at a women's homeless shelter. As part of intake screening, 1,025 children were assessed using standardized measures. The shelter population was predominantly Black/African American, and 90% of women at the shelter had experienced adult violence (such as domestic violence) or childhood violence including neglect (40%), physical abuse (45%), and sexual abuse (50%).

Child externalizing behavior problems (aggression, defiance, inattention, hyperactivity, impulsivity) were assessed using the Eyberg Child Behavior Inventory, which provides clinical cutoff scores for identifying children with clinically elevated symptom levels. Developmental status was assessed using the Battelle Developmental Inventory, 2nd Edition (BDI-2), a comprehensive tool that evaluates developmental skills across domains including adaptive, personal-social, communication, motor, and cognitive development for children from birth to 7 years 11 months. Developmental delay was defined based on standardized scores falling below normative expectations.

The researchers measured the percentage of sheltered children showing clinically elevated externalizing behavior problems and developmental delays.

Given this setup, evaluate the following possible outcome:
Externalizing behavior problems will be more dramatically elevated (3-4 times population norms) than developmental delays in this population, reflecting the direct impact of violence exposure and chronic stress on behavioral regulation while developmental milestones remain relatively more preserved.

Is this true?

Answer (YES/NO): NO